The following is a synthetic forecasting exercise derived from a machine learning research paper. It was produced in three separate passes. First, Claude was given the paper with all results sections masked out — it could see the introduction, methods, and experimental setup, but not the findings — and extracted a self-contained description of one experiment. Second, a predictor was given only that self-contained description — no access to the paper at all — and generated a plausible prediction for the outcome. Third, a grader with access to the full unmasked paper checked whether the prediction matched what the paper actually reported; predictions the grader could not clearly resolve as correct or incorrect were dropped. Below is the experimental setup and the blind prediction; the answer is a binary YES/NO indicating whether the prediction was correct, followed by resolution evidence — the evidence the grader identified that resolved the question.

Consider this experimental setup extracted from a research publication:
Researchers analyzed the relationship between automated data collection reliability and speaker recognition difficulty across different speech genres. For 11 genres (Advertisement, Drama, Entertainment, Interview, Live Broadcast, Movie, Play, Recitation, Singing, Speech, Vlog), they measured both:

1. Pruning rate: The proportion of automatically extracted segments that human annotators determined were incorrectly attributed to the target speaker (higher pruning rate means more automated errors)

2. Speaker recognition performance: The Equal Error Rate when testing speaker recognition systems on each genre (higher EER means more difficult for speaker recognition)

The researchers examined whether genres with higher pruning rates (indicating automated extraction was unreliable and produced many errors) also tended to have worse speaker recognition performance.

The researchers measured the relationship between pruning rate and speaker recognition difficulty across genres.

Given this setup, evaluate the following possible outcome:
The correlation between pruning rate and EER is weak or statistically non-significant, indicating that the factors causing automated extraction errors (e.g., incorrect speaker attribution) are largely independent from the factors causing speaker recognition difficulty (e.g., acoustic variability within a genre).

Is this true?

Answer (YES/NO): NO